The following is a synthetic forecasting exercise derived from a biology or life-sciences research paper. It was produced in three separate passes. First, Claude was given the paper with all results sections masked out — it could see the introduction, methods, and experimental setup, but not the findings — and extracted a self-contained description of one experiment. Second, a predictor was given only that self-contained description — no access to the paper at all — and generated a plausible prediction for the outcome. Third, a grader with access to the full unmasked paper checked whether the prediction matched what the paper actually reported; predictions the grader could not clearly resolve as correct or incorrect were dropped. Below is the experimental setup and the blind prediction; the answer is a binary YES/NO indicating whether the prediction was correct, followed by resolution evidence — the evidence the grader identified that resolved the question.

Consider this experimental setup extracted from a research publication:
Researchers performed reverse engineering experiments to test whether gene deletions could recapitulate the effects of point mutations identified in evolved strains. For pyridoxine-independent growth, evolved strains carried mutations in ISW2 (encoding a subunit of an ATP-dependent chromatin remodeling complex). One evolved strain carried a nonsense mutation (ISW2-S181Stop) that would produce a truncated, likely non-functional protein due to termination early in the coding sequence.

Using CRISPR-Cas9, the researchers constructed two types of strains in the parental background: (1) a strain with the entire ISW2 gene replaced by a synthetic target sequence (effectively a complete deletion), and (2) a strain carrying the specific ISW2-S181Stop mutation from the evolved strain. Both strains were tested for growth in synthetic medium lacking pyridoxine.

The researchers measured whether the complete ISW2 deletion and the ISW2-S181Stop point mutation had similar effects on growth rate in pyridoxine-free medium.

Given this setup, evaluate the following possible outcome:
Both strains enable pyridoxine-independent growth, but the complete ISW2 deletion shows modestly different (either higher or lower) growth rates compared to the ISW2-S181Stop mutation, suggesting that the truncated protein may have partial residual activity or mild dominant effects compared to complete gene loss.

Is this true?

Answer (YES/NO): NO